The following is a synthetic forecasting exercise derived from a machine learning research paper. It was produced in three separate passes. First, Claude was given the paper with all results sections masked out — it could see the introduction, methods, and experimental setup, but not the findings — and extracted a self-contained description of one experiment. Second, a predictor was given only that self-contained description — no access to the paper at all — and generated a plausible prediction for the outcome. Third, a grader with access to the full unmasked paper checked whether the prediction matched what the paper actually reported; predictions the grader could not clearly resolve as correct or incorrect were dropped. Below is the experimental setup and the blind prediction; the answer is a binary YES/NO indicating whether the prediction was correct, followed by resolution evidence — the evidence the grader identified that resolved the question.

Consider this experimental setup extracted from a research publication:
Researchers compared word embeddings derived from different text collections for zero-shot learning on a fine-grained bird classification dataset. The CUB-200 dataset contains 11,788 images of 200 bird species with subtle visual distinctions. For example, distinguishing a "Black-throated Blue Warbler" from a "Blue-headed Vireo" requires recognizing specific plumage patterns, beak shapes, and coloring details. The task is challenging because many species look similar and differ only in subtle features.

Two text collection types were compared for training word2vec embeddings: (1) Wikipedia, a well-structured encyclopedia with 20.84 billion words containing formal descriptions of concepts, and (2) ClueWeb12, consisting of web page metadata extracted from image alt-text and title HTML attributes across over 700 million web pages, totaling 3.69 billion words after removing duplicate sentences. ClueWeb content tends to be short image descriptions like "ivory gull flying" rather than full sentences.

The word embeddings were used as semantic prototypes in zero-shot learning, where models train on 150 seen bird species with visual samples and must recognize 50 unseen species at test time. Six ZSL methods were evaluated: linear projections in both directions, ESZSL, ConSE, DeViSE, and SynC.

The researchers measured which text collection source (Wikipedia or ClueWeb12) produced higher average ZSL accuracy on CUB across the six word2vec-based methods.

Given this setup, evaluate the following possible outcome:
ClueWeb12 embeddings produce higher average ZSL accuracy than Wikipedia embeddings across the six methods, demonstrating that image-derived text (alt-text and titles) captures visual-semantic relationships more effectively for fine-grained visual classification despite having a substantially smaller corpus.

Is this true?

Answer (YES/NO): NO